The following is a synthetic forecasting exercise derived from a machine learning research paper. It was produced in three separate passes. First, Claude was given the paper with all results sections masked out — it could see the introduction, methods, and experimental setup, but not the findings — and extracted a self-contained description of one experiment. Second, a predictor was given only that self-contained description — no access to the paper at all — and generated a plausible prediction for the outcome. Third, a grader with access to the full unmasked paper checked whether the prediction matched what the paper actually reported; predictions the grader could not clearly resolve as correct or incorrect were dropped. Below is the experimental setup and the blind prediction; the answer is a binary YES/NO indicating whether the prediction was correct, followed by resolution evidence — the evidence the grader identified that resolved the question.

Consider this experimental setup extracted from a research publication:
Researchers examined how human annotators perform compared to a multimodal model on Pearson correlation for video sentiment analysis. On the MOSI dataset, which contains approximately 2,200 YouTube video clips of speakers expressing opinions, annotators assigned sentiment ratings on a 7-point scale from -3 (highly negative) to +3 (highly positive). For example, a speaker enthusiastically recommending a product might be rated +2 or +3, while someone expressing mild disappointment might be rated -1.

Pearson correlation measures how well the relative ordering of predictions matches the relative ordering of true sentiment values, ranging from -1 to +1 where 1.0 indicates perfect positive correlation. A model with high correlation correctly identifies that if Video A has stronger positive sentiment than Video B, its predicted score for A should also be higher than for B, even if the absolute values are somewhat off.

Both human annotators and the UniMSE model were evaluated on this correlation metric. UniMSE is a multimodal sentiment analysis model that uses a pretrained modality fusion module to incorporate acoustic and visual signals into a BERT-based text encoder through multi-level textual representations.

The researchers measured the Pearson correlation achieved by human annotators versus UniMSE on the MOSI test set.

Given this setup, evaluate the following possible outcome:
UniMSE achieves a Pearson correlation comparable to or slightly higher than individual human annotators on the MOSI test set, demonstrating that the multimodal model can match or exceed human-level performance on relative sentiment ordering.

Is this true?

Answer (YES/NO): NO